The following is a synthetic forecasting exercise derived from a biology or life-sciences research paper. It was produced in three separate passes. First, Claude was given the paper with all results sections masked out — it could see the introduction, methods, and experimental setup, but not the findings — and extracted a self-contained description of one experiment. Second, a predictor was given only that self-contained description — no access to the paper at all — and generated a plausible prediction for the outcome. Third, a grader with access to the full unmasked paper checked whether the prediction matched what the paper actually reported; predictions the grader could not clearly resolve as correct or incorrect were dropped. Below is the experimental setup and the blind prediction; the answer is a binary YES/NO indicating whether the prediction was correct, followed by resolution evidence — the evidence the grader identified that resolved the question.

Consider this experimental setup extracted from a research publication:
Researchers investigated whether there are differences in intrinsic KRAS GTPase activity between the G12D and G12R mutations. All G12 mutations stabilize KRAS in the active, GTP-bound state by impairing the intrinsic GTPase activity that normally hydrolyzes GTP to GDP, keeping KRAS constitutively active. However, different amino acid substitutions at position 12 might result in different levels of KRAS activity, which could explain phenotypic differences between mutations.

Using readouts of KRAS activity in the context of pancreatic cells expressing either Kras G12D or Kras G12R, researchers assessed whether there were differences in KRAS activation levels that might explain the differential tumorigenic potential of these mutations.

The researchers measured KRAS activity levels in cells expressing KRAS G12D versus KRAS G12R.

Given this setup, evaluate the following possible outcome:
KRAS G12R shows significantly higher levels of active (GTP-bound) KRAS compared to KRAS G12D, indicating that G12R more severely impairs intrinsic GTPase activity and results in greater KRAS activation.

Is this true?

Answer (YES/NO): NO